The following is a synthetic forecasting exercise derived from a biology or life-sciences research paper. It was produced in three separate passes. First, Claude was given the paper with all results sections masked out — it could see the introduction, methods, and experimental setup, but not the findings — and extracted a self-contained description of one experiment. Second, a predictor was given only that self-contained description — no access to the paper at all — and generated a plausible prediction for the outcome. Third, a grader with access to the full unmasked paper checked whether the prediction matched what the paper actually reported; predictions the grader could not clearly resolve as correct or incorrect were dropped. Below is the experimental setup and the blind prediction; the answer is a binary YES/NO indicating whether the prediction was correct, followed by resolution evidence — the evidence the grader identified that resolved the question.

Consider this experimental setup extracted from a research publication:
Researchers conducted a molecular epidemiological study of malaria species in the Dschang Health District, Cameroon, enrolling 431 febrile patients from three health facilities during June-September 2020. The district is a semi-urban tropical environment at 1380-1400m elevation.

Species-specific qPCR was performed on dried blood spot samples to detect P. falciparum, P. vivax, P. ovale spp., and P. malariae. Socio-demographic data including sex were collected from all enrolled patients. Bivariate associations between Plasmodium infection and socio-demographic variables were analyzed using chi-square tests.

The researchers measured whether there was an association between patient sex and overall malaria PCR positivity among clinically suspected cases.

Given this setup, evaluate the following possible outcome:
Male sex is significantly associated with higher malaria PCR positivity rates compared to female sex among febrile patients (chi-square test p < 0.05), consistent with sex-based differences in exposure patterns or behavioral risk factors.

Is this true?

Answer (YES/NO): NO